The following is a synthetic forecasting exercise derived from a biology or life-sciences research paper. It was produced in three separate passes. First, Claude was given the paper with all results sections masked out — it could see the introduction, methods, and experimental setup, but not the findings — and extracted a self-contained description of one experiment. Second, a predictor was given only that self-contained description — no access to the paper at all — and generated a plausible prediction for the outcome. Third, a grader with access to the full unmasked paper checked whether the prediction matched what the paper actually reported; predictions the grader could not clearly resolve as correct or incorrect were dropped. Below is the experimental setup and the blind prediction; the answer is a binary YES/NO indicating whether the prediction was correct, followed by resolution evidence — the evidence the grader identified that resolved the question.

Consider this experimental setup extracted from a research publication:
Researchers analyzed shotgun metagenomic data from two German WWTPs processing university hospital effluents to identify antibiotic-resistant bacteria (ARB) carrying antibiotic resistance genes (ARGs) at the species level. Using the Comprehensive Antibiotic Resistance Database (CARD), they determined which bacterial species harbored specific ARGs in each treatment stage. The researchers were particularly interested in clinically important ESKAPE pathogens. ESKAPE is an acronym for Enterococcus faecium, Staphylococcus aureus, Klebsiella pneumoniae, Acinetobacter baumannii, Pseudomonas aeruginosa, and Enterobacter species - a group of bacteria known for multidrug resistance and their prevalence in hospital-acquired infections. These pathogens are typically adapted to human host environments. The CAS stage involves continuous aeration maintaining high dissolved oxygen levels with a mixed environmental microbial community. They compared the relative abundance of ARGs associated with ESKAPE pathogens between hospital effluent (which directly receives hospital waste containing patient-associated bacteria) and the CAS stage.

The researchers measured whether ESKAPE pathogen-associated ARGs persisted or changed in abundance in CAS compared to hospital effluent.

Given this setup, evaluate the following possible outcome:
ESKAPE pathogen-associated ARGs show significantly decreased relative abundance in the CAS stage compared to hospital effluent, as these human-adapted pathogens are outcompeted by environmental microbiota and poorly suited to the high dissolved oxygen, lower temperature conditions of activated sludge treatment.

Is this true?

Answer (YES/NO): NO